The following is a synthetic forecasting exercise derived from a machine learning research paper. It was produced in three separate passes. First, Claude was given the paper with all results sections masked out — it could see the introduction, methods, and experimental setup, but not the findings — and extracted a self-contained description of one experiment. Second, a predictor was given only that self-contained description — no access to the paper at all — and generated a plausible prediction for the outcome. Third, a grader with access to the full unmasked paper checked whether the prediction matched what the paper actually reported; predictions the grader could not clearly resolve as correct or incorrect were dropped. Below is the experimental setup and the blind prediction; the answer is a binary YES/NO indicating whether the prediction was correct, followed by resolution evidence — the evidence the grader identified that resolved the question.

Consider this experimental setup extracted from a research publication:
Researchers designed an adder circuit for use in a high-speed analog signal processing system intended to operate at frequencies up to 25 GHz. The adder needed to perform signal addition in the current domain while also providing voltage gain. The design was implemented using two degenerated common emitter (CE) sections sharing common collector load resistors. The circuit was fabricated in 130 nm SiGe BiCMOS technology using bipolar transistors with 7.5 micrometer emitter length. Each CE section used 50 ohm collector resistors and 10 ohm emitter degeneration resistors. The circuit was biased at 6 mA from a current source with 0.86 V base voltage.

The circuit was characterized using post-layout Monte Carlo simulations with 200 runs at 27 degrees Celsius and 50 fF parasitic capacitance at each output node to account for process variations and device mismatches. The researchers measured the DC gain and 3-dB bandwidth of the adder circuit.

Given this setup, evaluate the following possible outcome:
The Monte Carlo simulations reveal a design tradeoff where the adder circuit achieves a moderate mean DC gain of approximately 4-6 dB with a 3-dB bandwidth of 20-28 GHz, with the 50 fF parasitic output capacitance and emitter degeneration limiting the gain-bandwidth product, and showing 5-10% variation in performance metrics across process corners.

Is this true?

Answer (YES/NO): NO